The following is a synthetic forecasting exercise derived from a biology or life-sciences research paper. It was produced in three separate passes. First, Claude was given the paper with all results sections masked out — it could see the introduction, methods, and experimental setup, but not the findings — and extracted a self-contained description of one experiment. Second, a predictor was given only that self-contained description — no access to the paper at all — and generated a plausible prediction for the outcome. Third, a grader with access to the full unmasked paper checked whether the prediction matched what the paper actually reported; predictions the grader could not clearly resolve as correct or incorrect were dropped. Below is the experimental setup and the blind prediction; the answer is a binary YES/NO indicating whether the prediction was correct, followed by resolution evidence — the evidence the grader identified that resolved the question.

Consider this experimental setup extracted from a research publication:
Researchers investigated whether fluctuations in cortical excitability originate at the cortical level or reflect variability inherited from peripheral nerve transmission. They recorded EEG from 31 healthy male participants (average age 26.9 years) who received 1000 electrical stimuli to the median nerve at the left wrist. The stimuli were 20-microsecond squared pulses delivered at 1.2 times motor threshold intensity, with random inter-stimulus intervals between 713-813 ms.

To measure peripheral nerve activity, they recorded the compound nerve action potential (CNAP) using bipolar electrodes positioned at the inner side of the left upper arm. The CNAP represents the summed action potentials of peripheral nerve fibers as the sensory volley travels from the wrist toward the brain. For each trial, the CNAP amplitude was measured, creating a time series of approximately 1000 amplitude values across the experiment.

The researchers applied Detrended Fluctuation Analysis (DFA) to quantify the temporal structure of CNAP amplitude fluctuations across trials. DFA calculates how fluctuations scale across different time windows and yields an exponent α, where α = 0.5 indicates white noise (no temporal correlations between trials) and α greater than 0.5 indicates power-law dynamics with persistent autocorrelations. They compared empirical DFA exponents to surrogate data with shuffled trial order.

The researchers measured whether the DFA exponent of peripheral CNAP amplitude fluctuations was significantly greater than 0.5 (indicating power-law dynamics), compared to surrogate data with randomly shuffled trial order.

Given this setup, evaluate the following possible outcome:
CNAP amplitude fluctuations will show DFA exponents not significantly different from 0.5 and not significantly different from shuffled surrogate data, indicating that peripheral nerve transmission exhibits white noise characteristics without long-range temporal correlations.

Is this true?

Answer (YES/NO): YES